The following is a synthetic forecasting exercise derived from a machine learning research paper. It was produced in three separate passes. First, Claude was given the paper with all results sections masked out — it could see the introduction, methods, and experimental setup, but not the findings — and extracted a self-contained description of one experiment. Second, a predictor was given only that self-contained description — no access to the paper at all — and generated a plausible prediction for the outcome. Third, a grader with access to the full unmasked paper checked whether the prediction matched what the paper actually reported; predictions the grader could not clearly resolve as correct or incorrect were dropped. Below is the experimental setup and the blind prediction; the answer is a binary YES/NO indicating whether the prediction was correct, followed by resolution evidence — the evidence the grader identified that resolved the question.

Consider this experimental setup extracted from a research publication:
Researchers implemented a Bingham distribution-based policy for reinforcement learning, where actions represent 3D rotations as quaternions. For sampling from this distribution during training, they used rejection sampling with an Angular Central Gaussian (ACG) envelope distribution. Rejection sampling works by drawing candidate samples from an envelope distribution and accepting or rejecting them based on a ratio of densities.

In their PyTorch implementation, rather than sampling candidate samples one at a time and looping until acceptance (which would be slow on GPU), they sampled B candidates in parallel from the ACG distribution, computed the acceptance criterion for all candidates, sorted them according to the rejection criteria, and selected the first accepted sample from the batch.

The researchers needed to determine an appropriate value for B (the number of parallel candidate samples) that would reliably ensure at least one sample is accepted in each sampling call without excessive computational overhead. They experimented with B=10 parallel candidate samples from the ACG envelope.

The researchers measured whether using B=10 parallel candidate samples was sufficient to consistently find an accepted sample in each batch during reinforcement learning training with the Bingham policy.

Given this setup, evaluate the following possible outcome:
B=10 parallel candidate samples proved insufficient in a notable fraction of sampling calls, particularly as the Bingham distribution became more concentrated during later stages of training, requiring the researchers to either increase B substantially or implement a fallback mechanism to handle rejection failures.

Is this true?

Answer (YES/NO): NO